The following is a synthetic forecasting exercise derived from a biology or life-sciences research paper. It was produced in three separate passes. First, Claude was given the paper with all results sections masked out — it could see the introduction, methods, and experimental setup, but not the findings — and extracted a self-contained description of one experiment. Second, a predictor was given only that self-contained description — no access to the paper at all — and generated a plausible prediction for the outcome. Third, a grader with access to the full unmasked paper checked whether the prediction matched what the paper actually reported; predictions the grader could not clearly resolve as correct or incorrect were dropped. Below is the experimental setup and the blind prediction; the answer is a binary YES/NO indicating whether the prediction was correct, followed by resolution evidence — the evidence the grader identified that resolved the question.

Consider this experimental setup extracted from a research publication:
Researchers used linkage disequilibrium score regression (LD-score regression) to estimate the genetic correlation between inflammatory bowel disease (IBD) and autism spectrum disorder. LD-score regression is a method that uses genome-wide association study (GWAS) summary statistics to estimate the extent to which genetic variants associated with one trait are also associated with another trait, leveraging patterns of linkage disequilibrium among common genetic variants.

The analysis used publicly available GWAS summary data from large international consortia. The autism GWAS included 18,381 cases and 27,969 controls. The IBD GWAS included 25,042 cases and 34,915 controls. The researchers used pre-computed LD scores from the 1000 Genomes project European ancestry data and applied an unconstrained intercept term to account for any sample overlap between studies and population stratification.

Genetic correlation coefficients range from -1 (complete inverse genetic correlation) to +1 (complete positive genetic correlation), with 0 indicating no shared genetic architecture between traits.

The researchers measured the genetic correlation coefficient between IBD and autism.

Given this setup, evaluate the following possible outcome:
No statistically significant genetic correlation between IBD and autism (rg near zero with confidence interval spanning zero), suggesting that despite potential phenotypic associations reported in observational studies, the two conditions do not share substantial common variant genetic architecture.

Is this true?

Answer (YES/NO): YES